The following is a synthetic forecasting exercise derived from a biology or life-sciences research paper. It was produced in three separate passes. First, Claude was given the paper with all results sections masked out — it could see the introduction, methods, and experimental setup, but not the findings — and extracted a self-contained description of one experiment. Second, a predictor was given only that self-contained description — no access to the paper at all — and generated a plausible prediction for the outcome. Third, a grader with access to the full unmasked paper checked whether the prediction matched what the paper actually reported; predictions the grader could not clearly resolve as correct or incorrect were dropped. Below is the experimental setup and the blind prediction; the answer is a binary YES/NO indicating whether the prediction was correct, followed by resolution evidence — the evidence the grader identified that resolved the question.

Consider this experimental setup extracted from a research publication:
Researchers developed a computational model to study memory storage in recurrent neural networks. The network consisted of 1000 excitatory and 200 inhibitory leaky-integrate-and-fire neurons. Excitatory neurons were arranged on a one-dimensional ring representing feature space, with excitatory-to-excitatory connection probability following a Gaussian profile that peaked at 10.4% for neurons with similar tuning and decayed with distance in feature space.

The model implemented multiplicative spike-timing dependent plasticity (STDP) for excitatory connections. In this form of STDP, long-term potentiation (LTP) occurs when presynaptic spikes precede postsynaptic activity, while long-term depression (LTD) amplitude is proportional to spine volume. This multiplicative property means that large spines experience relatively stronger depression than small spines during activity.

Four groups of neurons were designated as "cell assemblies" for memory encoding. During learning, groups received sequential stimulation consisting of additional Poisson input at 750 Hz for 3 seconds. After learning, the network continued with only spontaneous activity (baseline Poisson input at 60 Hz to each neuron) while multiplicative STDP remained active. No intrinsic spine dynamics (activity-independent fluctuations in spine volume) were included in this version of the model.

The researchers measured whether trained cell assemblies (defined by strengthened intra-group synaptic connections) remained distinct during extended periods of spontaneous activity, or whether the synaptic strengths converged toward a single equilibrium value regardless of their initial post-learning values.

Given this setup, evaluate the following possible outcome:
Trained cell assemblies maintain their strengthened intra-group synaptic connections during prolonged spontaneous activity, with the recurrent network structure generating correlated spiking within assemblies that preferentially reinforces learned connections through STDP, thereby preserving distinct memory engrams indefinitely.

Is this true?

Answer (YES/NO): NO